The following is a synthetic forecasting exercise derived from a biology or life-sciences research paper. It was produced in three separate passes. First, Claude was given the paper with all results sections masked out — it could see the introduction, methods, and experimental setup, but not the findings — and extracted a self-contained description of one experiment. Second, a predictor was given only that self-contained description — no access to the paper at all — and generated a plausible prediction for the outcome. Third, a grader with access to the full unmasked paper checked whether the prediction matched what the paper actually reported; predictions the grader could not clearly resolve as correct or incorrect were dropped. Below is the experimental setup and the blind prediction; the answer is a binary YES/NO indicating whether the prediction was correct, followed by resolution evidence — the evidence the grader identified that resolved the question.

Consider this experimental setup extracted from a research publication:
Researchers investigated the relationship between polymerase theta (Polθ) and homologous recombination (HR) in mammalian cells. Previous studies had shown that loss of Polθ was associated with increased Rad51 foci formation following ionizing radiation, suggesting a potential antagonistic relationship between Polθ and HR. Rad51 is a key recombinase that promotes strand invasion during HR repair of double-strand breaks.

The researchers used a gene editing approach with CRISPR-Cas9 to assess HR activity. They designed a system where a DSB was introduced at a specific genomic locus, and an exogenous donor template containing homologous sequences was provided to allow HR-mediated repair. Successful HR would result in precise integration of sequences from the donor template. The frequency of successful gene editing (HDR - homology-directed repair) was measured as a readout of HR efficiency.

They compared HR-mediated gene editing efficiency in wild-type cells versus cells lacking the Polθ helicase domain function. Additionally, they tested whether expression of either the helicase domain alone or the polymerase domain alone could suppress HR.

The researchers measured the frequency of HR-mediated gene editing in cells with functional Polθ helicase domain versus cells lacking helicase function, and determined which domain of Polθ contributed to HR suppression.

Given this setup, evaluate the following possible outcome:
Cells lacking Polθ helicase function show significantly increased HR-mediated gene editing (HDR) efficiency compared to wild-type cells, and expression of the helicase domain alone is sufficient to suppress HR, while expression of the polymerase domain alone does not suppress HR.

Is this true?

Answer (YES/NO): NO